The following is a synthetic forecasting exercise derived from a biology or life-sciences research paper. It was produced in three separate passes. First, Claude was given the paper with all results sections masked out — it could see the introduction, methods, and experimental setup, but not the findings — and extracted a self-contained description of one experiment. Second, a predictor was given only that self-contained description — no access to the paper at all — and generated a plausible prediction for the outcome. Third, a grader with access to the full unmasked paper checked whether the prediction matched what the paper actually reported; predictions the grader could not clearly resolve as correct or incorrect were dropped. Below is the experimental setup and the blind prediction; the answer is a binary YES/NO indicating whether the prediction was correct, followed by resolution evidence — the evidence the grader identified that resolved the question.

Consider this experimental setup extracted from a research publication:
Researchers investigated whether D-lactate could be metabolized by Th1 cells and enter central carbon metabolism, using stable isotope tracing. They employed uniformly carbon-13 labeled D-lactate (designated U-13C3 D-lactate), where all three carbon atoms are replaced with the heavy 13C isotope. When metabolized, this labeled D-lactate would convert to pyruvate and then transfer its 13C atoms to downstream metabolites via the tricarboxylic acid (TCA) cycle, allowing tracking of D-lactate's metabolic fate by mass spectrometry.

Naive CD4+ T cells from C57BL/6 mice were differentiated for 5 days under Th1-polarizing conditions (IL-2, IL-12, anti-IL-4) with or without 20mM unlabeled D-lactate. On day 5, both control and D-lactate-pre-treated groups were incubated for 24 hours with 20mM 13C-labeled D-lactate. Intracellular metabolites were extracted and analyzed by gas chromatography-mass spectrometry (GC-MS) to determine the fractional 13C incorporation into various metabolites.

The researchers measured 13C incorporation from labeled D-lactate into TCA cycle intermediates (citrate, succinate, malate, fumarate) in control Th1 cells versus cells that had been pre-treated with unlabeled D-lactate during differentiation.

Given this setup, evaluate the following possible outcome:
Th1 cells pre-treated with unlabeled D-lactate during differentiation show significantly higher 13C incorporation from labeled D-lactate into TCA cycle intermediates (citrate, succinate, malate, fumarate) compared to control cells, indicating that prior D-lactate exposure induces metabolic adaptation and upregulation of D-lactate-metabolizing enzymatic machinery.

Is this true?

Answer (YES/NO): NO